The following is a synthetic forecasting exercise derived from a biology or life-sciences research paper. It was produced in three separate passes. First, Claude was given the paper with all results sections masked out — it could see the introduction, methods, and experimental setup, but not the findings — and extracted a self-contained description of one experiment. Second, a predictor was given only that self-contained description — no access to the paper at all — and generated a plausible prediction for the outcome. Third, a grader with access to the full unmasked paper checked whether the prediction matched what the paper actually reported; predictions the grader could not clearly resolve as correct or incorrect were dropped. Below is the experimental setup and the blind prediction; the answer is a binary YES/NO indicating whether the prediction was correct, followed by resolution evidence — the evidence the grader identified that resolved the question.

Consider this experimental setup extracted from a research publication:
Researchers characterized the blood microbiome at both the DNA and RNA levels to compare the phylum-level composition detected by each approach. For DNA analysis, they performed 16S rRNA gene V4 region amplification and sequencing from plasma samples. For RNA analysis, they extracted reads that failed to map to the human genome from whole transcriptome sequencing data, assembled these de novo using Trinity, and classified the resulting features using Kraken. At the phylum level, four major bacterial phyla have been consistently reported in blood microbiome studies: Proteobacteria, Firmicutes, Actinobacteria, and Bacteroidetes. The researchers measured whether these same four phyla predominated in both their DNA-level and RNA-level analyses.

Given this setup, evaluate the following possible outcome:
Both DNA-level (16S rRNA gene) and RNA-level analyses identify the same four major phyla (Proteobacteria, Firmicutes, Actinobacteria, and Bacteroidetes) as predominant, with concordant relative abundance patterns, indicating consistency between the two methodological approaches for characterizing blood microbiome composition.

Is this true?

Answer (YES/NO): NO